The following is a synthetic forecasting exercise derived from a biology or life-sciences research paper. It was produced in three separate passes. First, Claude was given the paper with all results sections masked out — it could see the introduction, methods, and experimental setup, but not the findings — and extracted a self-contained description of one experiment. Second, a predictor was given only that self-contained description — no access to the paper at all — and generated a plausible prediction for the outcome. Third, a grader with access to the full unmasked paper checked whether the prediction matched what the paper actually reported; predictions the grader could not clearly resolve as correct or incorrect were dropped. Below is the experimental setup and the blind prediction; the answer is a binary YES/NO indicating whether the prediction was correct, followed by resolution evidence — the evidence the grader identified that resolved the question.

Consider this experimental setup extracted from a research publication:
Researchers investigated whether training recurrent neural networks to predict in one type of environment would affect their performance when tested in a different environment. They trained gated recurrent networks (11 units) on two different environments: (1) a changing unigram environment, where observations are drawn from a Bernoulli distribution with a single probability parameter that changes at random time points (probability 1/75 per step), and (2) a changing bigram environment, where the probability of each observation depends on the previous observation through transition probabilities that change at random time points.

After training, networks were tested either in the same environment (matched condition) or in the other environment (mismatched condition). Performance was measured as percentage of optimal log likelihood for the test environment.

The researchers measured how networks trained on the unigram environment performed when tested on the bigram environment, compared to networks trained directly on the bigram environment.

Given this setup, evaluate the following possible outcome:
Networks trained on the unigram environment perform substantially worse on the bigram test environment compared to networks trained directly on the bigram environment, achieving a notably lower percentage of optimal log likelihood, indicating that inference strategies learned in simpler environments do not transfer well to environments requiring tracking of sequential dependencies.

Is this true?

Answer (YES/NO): YES